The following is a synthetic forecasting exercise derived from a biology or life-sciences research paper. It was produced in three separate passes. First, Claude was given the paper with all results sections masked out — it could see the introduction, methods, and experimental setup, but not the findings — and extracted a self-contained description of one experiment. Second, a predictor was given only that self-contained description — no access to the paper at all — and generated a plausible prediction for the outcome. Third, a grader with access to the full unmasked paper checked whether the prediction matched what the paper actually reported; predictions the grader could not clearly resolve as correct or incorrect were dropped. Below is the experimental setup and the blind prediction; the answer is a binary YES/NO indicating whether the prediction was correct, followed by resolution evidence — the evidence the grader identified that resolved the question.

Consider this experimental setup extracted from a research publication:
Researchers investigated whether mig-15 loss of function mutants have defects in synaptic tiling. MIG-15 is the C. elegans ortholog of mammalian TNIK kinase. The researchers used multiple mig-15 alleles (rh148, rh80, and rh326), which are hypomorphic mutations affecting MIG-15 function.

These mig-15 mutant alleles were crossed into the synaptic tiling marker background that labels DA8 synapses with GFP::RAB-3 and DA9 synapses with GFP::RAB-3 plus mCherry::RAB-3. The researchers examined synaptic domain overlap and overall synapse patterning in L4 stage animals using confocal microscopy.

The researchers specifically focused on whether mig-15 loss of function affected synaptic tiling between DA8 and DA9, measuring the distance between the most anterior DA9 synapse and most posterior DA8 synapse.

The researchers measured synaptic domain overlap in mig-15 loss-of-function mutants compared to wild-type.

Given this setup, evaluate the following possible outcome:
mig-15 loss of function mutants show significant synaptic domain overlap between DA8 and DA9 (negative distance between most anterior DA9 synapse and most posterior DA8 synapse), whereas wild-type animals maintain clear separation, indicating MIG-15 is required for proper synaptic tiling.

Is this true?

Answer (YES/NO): YES